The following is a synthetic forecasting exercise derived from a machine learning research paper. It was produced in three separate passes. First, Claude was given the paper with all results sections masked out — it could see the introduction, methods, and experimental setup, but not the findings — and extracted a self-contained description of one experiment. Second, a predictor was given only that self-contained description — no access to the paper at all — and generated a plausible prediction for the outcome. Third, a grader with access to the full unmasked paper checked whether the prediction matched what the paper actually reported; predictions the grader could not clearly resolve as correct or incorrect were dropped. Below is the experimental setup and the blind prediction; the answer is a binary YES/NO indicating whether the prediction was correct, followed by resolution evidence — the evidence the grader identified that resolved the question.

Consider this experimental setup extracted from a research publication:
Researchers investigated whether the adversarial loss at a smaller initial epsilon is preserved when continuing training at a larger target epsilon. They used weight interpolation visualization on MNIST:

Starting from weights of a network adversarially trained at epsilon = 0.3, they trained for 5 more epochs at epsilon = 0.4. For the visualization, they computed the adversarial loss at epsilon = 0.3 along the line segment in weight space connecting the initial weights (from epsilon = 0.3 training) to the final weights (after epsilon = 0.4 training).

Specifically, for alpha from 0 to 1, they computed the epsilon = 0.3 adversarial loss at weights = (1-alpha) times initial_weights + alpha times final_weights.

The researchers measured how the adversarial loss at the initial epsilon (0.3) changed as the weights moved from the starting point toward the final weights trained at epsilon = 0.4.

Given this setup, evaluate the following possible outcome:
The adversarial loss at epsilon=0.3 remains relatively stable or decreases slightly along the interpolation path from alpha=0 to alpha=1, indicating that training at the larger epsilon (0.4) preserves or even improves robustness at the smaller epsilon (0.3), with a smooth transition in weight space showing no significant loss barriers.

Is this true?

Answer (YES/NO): YES